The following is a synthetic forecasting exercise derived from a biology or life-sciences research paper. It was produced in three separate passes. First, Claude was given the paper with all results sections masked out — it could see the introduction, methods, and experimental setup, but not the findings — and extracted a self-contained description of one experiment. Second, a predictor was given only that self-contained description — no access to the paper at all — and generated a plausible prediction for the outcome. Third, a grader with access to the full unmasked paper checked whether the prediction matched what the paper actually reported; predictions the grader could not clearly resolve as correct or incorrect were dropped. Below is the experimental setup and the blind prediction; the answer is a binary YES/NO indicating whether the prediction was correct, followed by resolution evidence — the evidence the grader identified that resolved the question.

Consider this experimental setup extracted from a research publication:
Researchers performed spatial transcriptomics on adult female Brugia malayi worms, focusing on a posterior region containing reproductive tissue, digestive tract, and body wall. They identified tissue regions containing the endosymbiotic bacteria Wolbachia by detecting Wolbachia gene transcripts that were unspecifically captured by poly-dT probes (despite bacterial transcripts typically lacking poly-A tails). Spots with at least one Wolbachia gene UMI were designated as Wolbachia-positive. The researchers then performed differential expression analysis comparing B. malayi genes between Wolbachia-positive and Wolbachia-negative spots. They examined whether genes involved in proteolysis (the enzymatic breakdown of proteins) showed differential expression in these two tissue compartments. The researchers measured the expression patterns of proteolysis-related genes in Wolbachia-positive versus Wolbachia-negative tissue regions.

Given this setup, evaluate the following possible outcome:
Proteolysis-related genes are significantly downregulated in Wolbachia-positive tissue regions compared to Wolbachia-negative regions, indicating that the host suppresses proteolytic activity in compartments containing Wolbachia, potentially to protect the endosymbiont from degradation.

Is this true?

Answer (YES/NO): YES